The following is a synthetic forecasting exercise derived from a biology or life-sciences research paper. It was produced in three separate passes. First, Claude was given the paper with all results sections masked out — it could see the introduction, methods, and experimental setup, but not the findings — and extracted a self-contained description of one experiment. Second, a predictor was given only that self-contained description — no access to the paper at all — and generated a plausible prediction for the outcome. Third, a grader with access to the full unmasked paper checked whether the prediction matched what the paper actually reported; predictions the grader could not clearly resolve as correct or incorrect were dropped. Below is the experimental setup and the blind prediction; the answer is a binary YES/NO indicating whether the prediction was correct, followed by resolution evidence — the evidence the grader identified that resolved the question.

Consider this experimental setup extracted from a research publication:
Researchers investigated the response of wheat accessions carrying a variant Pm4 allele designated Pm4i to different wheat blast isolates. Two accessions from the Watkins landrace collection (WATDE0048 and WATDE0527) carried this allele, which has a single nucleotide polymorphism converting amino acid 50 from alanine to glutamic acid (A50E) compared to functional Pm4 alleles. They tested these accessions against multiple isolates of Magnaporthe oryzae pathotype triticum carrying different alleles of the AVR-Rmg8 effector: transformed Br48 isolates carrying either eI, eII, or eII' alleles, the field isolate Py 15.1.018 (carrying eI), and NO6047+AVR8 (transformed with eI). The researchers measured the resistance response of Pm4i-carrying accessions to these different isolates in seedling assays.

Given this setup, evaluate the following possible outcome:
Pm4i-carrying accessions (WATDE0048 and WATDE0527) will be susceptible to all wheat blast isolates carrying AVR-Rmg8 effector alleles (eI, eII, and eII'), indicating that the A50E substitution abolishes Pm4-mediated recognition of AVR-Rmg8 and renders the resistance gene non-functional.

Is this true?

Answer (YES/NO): NO